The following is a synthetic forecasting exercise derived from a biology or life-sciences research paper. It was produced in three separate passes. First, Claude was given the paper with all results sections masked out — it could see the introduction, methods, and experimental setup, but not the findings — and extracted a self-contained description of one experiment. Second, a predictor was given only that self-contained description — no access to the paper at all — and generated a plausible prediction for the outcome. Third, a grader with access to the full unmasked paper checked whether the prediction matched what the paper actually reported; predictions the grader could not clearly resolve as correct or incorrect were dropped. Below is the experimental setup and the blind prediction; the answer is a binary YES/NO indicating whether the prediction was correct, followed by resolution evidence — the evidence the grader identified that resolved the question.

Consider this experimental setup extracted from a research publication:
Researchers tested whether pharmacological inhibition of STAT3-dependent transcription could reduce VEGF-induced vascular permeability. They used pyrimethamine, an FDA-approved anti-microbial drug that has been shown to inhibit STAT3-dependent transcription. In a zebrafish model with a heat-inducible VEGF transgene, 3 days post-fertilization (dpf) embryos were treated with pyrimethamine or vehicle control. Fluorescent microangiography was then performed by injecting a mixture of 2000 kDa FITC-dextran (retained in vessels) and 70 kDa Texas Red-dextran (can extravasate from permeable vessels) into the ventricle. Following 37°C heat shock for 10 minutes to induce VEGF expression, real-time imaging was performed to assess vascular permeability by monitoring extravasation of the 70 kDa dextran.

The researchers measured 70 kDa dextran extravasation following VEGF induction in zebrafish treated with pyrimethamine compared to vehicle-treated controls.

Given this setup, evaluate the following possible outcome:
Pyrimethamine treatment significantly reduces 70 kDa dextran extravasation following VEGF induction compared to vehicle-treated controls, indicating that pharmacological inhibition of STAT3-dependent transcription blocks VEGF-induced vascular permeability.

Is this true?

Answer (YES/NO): YES